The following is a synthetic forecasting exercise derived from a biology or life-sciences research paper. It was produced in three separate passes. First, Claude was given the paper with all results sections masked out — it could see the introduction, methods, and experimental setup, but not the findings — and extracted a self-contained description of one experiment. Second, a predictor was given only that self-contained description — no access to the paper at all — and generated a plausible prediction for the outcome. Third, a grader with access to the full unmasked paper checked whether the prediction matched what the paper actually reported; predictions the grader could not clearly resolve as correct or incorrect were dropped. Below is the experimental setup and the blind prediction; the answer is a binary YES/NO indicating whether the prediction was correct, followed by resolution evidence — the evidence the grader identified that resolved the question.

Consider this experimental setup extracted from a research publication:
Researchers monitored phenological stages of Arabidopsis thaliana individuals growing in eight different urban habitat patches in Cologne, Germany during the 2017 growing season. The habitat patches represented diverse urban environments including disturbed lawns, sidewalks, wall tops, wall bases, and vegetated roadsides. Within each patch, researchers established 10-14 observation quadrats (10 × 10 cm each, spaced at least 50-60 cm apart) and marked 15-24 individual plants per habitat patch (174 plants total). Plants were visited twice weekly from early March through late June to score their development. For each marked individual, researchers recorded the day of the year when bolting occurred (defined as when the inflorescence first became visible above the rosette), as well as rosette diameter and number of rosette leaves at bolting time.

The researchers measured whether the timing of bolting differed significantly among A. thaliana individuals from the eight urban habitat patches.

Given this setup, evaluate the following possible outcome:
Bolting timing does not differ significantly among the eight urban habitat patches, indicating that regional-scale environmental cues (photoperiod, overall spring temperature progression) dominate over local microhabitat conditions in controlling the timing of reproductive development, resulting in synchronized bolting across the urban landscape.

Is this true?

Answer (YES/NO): NO